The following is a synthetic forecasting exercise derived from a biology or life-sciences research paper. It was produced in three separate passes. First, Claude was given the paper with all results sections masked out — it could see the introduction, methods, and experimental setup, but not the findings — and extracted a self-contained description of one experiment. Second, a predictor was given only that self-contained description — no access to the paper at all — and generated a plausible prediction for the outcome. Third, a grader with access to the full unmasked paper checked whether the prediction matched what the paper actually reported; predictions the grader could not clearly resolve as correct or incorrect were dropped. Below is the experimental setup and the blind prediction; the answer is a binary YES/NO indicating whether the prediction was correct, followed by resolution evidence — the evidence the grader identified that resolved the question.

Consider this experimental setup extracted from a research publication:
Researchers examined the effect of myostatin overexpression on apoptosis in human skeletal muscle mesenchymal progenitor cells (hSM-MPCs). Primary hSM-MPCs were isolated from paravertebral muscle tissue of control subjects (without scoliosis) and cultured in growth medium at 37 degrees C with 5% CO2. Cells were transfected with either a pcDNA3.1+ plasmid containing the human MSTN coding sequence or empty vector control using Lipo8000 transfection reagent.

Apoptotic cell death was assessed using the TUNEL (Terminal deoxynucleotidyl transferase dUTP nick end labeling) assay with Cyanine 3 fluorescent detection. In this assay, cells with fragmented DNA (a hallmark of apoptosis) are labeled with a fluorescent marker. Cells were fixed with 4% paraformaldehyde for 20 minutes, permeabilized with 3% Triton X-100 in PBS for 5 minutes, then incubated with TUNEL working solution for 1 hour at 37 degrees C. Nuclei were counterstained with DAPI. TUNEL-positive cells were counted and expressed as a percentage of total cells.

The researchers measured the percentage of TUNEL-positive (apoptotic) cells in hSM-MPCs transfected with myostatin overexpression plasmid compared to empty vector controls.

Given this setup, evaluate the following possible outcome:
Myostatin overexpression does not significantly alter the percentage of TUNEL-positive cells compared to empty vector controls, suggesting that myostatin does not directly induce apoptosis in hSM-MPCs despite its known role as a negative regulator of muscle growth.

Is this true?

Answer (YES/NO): NO